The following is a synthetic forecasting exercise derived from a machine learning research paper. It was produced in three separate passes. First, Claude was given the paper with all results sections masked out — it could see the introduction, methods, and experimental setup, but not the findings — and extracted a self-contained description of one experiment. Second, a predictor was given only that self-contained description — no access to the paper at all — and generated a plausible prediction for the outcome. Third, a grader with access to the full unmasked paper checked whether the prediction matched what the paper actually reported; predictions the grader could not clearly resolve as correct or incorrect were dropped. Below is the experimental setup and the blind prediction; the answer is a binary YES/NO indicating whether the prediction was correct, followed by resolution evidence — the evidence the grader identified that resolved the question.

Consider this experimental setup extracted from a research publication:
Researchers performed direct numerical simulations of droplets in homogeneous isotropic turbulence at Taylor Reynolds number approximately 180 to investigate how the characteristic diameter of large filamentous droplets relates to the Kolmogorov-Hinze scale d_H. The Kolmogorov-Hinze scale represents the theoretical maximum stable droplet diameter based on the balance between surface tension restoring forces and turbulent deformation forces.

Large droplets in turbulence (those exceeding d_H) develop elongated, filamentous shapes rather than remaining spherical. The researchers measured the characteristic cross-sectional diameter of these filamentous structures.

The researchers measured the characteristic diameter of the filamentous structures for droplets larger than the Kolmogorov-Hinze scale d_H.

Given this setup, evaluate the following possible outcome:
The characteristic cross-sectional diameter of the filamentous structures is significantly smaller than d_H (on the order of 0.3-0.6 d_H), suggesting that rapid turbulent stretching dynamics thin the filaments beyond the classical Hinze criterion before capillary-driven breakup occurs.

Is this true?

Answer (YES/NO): NO